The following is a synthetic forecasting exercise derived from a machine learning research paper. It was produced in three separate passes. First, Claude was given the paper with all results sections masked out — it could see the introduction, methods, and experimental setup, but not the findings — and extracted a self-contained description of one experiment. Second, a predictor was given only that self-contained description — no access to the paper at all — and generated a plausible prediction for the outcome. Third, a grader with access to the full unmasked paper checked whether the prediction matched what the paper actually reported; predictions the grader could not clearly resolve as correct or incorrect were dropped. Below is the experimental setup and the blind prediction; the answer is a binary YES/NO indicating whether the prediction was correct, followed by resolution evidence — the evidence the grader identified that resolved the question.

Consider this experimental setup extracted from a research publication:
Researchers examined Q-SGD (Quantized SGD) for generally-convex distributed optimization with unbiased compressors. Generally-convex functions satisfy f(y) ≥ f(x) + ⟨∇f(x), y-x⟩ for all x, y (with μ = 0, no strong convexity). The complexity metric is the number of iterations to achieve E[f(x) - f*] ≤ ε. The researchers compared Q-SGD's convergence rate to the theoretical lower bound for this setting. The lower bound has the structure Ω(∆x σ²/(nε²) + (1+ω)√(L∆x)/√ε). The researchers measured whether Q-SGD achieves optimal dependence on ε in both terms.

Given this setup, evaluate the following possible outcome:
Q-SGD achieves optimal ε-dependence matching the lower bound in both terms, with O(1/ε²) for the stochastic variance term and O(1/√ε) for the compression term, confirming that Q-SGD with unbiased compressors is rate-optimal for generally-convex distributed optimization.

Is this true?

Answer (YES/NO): NO